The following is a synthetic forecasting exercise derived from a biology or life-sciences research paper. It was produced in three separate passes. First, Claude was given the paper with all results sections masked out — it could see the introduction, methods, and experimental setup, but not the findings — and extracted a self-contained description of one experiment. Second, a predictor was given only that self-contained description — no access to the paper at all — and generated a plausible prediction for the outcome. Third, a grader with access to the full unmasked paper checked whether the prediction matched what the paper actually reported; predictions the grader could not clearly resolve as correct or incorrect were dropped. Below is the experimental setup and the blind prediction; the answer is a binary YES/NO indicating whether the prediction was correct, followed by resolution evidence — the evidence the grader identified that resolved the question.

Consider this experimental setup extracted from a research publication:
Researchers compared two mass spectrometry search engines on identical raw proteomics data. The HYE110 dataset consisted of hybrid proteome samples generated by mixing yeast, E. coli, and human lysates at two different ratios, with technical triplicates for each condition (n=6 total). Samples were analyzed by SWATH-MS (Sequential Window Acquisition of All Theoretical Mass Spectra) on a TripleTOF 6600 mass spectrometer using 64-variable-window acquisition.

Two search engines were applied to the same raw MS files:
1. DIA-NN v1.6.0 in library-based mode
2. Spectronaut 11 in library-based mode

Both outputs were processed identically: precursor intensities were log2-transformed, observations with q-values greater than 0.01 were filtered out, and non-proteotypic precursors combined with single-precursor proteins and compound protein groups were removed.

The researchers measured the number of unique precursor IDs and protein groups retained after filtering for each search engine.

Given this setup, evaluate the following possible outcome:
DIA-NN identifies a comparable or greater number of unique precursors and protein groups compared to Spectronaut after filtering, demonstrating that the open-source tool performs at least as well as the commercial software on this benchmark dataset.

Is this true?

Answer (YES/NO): YES